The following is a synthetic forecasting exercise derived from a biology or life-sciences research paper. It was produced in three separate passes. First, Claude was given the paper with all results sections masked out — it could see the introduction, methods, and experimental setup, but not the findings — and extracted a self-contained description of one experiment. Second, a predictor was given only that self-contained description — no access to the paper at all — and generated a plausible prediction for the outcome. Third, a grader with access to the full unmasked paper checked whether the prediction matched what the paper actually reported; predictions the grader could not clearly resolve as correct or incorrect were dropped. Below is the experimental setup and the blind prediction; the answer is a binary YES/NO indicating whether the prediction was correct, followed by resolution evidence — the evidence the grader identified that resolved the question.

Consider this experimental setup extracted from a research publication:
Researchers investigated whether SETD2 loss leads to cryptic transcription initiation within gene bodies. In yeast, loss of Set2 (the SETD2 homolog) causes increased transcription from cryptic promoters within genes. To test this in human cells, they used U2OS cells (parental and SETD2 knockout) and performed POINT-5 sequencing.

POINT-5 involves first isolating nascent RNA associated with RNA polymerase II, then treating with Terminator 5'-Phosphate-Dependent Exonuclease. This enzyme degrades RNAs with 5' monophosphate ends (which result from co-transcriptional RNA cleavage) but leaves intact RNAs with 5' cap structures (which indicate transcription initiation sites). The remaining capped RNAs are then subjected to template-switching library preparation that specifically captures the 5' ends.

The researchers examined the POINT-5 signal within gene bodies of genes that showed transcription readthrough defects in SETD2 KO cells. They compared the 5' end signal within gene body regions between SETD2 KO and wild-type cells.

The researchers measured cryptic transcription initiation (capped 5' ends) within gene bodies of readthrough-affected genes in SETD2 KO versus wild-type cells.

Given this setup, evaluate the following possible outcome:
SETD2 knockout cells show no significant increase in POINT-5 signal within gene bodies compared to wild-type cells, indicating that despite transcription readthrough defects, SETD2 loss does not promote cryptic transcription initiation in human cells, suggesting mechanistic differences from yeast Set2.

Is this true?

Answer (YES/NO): NO